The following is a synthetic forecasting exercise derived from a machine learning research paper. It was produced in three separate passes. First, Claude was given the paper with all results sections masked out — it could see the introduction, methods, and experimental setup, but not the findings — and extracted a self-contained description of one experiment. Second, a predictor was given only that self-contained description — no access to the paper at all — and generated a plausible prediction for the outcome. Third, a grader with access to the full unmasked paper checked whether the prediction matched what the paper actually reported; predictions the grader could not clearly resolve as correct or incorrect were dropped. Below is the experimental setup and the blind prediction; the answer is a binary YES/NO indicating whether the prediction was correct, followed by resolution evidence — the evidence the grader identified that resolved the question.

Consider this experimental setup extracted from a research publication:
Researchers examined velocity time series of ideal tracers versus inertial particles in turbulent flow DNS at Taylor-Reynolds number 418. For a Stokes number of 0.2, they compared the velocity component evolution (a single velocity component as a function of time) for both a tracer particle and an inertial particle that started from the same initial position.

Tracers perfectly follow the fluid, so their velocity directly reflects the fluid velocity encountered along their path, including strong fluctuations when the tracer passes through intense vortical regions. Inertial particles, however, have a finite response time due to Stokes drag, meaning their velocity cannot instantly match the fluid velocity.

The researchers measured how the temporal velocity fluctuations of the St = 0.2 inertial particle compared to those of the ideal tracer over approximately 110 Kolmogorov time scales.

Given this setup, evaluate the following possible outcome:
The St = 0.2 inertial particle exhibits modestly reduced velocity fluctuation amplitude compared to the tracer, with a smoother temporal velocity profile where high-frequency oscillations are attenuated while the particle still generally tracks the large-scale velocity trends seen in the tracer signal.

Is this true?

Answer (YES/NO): NO